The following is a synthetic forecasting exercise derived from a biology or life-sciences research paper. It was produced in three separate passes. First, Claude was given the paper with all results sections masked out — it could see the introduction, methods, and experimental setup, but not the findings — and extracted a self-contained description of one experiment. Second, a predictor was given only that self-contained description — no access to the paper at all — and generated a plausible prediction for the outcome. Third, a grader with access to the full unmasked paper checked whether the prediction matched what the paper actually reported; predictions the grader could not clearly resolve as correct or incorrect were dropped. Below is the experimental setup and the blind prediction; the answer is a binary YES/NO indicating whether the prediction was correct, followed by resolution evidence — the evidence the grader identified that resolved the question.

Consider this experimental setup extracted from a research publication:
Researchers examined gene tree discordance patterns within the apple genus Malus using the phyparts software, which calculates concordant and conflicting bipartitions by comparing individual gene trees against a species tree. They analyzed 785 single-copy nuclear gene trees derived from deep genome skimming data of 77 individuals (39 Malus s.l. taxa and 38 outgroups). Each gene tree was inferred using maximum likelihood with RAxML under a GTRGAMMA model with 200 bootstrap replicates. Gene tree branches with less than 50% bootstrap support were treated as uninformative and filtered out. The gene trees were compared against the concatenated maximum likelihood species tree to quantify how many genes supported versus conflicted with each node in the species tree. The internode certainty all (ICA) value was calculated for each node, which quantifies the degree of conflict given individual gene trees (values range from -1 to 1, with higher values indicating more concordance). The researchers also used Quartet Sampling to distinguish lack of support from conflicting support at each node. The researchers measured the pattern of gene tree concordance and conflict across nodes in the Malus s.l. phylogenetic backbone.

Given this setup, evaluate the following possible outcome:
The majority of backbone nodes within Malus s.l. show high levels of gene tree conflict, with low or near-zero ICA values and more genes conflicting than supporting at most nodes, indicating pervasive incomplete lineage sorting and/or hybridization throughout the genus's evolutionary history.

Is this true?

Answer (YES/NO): YES